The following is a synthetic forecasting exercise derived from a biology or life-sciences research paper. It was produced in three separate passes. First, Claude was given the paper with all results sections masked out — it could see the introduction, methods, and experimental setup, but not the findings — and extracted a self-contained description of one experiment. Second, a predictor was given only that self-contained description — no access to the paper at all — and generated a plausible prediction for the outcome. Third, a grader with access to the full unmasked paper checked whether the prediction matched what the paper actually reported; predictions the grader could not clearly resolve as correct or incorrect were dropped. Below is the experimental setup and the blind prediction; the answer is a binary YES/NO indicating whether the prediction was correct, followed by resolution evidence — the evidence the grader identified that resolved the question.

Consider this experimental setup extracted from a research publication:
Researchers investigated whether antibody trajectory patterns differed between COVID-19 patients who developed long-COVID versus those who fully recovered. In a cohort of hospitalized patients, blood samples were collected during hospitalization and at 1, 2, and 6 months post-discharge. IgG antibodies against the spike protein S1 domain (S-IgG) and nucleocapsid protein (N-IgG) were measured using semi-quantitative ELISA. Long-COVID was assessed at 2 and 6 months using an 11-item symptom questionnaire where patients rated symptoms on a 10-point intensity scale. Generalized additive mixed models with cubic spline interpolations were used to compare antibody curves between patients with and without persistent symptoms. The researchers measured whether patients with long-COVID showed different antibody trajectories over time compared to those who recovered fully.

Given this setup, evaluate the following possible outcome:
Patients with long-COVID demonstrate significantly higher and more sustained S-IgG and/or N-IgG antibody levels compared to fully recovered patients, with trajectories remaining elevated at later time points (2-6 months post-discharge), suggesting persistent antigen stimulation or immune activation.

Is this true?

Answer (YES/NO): NO